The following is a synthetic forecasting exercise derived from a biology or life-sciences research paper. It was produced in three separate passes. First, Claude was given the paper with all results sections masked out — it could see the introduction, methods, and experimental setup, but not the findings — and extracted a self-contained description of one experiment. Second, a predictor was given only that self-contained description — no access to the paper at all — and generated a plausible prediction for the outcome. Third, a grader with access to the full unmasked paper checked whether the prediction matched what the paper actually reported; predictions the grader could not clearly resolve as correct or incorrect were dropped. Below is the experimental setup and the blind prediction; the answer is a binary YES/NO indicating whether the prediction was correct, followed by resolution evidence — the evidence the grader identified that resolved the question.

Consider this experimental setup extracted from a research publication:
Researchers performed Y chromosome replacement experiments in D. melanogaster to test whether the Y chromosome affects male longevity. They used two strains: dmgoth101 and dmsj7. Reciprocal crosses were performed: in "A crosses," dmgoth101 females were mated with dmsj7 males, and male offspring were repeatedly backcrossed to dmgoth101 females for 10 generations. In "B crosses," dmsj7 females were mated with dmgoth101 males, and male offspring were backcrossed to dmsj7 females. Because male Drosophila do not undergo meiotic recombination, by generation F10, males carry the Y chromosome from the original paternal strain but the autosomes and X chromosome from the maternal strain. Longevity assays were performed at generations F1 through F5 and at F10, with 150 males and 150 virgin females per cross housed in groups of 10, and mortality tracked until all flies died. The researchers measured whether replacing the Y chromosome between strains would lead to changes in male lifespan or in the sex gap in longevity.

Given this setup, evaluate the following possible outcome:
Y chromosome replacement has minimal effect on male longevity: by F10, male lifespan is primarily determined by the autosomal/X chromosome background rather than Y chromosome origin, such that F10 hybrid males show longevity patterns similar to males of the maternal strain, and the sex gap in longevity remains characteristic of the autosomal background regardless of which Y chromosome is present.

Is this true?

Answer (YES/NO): NO